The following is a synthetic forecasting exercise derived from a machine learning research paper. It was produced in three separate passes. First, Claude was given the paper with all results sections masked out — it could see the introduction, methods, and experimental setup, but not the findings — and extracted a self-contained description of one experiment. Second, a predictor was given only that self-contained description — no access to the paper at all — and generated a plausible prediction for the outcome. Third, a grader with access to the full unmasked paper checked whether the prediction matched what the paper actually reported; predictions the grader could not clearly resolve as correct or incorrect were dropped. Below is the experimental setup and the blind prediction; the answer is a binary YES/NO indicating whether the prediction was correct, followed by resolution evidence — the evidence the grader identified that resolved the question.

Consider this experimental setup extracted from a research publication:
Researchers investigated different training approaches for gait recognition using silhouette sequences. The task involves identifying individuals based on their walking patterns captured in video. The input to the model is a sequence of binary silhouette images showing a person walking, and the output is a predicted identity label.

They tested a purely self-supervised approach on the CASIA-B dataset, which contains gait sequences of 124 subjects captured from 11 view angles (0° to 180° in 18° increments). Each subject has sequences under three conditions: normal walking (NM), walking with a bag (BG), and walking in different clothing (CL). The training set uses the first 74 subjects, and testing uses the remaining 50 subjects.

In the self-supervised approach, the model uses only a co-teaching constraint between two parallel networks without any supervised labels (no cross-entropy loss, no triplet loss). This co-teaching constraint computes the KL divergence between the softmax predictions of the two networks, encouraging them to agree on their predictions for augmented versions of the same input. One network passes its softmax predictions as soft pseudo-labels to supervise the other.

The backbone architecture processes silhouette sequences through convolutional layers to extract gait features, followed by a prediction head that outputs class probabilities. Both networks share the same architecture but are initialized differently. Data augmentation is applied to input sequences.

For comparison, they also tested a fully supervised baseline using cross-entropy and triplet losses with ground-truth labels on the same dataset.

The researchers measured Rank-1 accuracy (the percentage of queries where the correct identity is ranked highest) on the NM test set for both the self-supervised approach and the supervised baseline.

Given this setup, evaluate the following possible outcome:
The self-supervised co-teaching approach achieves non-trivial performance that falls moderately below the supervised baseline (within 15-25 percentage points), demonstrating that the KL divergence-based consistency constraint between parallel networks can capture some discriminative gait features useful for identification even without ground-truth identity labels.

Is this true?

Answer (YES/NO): NO